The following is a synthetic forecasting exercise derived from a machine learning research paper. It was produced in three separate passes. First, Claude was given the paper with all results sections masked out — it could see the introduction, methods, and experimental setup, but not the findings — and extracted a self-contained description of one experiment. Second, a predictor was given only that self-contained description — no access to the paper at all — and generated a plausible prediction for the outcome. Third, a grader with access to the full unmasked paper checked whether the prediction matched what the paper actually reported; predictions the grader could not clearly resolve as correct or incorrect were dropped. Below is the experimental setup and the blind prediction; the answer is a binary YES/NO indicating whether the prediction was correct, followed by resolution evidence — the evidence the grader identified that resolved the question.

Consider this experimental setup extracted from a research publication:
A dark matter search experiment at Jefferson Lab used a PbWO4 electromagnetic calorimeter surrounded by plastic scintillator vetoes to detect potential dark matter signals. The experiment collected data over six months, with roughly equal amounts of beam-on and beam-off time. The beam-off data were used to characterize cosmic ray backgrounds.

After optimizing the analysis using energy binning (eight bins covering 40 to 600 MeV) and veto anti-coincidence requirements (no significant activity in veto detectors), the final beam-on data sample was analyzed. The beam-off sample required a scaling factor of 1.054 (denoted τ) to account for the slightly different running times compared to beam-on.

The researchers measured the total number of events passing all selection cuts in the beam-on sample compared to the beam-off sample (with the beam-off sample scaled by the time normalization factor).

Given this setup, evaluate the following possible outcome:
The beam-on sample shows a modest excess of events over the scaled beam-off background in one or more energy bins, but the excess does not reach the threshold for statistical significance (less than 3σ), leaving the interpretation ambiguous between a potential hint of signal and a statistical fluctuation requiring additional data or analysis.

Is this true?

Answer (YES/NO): NO